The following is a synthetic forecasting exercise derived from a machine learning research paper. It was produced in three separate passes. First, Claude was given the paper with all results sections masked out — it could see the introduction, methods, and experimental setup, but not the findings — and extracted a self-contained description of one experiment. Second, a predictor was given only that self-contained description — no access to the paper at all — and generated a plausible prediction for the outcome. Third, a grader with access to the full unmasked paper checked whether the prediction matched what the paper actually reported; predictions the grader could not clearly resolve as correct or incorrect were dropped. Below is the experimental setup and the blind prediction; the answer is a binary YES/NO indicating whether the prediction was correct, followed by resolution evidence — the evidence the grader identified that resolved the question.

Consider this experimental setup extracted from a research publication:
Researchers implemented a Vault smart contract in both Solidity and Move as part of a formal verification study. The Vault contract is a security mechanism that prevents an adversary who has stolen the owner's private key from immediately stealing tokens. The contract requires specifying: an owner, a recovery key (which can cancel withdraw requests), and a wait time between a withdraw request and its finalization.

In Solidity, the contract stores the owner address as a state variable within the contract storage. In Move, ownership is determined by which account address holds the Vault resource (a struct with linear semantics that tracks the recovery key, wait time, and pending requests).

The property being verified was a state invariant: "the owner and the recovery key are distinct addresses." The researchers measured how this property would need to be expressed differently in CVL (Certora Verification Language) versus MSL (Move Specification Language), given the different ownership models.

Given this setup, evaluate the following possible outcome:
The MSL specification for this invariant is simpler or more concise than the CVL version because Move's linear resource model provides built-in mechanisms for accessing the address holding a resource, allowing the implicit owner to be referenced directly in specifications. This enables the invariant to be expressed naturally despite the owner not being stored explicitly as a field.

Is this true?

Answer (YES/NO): NO